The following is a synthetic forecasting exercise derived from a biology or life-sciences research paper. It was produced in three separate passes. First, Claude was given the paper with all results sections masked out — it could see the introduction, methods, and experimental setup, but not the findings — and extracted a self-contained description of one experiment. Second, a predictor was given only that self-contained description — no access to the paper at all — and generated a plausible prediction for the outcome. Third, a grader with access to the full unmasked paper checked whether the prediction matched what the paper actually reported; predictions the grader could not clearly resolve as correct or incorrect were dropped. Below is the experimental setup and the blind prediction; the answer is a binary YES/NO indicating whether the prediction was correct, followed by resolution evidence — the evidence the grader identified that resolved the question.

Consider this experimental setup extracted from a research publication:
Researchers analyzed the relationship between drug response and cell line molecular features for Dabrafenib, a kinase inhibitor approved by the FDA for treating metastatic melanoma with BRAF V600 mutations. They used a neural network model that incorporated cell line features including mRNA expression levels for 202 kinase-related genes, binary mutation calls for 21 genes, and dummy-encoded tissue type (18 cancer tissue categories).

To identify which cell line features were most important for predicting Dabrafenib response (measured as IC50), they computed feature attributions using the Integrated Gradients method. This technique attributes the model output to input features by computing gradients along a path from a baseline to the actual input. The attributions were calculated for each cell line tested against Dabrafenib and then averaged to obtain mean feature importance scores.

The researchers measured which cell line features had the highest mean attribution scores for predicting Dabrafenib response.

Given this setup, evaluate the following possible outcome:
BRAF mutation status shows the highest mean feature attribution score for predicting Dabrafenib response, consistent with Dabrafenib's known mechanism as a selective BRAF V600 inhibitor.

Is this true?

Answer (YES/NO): YES